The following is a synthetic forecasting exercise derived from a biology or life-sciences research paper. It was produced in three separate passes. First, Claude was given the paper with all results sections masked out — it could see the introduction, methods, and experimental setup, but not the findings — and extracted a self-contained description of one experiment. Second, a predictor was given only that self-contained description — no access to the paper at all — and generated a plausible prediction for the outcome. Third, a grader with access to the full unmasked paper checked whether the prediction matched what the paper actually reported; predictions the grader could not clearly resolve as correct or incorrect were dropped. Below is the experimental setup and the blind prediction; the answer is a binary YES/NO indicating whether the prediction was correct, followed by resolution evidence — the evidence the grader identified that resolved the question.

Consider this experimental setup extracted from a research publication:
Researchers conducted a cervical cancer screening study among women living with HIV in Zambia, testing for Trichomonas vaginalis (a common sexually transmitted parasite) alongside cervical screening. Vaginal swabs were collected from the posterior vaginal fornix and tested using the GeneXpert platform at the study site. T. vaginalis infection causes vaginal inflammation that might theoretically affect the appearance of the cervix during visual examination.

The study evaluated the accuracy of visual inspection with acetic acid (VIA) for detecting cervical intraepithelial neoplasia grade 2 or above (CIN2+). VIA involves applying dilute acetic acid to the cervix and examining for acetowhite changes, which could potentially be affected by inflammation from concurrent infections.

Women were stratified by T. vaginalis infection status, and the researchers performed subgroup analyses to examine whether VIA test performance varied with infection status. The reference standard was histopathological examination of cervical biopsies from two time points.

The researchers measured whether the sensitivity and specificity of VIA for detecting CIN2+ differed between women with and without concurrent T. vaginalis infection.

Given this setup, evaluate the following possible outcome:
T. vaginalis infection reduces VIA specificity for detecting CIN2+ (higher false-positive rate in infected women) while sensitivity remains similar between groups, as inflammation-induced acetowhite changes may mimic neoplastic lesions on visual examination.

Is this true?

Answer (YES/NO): NO